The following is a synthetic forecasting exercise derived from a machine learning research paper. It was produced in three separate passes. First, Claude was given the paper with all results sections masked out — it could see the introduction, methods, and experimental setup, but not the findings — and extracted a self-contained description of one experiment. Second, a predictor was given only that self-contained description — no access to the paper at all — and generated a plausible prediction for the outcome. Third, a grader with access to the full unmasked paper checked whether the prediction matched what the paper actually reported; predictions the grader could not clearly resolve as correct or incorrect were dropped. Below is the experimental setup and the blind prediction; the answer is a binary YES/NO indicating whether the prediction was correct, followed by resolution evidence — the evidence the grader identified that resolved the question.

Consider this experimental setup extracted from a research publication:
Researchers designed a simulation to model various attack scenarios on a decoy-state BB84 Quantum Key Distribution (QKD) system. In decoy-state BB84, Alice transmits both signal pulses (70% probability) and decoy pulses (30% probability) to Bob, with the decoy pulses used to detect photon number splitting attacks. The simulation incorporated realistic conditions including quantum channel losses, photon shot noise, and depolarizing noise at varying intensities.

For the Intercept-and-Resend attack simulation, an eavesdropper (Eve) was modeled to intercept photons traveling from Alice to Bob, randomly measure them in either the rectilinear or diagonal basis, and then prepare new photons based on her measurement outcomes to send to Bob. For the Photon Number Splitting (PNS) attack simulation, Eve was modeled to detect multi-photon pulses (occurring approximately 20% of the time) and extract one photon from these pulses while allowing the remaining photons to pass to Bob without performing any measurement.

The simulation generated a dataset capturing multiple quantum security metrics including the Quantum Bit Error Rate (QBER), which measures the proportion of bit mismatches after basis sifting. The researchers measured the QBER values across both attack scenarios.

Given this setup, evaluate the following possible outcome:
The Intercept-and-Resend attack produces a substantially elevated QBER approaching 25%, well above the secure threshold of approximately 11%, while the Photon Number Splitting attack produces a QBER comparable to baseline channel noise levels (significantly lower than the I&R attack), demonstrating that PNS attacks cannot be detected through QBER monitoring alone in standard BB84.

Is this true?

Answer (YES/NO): NO